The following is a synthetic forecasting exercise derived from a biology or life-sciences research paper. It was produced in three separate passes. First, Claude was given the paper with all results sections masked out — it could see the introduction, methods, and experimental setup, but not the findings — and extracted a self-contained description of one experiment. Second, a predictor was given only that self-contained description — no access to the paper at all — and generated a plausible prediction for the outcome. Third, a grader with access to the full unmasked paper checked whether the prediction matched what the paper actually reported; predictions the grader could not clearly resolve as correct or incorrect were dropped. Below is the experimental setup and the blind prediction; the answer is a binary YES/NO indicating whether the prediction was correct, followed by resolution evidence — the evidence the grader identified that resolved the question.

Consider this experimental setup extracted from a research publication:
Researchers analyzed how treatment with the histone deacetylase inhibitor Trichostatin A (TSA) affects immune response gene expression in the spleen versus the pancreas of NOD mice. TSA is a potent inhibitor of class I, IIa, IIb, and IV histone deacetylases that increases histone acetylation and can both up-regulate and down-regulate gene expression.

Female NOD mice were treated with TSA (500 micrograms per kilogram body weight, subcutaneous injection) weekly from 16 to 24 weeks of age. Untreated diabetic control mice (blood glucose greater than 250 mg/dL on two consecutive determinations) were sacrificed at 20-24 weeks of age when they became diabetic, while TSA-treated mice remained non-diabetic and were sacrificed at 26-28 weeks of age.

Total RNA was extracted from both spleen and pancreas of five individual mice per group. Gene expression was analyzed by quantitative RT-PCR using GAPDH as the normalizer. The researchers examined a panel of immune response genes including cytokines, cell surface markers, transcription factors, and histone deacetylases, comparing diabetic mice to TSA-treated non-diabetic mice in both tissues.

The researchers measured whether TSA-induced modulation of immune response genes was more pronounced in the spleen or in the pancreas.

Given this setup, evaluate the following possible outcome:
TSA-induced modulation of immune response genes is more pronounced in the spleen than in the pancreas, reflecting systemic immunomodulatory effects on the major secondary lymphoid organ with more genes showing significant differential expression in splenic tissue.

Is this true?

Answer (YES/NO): YES